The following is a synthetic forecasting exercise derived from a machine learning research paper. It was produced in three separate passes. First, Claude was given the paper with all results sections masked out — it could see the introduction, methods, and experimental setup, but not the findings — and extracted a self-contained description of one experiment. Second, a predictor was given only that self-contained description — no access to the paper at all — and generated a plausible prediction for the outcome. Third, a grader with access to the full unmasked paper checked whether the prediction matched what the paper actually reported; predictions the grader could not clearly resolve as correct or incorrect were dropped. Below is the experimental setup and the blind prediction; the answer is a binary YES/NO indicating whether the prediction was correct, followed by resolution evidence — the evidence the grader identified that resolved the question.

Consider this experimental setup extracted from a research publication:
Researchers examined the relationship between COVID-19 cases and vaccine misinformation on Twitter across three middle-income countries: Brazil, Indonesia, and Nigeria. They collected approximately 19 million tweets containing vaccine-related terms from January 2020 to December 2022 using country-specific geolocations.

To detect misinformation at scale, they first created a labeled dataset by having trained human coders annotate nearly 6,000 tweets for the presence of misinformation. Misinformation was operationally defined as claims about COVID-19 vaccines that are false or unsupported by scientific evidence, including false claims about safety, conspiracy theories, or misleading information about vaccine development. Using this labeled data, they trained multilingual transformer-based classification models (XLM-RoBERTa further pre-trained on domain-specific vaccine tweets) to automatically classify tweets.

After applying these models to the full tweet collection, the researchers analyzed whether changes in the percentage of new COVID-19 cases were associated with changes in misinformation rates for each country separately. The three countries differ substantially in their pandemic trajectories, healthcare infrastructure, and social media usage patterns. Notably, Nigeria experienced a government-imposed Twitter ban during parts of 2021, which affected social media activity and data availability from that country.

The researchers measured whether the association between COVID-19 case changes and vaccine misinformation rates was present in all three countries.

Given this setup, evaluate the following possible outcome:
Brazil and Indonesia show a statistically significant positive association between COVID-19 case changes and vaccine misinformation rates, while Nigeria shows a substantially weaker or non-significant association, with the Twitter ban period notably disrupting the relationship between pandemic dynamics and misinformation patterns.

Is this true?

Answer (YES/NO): YES